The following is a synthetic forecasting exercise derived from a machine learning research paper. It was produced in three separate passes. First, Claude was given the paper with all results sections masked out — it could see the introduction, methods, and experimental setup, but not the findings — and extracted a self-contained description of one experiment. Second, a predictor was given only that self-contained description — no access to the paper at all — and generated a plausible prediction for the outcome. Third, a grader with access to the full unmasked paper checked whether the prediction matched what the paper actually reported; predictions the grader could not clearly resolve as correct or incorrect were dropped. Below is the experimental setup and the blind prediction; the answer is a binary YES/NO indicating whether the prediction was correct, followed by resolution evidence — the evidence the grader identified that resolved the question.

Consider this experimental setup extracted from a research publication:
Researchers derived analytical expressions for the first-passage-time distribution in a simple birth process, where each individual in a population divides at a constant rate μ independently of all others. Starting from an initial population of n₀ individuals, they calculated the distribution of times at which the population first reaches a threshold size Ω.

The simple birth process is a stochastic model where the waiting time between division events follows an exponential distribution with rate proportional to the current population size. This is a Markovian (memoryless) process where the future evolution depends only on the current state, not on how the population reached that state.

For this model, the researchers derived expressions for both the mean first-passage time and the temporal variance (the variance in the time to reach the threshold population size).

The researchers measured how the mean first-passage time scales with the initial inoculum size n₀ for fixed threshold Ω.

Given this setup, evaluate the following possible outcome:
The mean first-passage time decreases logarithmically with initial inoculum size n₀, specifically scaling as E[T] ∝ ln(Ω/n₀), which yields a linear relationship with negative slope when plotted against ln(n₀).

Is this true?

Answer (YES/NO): YES